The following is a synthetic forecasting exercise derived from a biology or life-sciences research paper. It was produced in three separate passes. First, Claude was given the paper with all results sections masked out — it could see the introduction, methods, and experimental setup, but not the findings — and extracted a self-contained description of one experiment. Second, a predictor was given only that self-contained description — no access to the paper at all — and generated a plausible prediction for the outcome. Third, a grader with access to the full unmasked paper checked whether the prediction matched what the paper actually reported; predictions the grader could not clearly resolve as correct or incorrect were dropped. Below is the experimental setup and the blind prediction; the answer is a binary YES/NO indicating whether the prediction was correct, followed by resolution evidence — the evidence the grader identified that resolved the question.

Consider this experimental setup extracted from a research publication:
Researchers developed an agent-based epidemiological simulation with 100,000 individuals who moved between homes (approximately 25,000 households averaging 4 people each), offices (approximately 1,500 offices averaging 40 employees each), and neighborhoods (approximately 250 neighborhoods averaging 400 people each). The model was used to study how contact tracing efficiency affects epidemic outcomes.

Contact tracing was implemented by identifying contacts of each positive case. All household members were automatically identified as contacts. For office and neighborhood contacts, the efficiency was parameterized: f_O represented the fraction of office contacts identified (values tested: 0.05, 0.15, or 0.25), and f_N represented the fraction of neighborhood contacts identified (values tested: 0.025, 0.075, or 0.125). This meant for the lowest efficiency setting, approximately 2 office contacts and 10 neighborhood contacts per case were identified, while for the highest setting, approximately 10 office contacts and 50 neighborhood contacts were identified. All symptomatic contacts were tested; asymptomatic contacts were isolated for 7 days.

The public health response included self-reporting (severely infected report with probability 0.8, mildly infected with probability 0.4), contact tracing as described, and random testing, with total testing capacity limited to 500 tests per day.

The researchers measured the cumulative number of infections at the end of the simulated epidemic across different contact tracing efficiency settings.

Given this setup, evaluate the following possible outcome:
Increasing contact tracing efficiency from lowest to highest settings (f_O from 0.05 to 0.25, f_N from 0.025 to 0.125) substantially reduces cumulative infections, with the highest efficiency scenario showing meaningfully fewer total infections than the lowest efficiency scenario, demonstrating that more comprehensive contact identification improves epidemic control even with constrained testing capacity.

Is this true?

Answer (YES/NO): YES